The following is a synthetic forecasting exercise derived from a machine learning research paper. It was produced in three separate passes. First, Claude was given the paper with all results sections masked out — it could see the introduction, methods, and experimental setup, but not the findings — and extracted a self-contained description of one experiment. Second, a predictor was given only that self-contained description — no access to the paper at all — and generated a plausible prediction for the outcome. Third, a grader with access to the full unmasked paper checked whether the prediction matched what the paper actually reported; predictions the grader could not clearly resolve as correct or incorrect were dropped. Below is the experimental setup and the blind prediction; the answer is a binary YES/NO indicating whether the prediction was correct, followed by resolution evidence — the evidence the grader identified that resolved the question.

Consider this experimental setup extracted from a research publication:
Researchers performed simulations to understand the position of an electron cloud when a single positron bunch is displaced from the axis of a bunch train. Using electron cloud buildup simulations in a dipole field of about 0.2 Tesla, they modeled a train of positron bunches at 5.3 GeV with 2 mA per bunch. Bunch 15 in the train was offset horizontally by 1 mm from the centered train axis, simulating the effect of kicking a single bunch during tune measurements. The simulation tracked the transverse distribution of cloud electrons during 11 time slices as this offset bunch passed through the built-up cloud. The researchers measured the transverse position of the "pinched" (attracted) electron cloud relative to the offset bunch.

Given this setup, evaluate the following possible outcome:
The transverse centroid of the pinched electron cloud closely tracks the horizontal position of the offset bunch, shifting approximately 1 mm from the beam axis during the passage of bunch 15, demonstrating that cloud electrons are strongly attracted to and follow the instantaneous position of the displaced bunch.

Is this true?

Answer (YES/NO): YES